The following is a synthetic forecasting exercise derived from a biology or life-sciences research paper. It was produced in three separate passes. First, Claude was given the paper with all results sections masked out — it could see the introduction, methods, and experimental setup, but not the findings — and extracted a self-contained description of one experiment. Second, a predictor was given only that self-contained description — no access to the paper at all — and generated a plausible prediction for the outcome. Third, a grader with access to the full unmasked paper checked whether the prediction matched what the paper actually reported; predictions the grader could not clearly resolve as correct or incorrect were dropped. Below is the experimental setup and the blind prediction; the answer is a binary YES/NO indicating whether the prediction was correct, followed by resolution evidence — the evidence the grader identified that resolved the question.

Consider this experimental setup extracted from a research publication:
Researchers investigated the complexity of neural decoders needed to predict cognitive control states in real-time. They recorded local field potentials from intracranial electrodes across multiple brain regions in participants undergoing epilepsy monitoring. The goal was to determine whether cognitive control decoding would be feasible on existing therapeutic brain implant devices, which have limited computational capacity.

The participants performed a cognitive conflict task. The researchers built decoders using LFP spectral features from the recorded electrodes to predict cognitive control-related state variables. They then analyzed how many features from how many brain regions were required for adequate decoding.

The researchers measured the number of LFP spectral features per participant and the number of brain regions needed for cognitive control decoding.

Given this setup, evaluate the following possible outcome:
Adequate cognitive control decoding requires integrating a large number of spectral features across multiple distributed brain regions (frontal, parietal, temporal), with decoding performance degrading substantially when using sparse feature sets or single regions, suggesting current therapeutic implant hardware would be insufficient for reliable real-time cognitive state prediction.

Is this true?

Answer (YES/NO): NO